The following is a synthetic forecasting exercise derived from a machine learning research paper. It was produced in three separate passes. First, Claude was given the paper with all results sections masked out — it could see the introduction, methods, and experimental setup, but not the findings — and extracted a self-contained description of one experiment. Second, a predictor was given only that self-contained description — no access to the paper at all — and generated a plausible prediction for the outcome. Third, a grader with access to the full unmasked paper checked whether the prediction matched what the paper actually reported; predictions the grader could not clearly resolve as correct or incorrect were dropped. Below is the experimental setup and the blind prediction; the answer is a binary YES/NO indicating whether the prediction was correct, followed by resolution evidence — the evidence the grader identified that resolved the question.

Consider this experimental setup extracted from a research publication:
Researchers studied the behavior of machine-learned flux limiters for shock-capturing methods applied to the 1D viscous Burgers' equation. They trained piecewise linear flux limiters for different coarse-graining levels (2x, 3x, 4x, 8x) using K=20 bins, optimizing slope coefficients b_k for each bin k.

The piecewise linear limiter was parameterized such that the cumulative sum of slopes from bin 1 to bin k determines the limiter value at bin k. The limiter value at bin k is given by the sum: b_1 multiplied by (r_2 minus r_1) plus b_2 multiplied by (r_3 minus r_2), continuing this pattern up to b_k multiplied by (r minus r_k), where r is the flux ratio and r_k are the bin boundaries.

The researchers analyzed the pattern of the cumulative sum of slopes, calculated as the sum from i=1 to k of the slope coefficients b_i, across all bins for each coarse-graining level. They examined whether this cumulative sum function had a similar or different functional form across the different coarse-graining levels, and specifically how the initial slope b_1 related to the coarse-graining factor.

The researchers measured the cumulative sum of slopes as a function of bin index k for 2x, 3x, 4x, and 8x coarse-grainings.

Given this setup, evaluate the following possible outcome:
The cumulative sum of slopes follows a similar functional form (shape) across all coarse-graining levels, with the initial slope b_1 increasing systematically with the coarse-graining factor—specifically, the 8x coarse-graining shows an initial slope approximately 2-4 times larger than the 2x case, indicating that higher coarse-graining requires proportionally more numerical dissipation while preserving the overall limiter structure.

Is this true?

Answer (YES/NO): YES